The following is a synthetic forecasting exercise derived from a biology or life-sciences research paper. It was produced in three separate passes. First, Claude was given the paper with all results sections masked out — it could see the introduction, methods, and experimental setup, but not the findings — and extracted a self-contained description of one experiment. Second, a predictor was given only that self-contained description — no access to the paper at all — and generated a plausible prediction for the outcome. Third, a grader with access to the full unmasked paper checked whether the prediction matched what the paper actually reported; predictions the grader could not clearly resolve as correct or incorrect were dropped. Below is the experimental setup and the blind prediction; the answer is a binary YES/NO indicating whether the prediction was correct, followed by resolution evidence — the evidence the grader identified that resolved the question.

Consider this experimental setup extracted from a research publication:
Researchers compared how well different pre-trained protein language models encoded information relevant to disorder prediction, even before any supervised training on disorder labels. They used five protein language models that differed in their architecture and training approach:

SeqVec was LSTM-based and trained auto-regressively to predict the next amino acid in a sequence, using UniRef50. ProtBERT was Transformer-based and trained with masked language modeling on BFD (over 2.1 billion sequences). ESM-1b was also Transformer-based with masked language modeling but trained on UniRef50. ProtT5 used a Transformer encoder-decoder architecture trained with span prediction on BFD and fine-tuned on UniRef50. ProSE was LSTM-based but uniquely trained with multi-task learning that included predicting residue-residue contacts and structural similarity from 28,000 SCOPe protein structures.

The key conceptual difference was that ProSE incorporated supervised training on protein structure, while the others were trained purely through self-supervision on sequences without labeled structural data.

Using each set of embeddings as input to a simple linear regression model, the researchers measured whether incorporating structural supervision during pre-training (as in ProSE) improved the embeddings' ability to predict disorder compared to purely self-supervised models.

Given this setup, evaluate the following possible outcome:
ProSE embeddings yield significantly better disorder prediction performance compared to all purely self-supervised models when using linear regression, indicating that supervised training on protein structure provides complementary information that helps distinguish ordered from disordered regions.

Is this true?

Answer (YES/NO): NO